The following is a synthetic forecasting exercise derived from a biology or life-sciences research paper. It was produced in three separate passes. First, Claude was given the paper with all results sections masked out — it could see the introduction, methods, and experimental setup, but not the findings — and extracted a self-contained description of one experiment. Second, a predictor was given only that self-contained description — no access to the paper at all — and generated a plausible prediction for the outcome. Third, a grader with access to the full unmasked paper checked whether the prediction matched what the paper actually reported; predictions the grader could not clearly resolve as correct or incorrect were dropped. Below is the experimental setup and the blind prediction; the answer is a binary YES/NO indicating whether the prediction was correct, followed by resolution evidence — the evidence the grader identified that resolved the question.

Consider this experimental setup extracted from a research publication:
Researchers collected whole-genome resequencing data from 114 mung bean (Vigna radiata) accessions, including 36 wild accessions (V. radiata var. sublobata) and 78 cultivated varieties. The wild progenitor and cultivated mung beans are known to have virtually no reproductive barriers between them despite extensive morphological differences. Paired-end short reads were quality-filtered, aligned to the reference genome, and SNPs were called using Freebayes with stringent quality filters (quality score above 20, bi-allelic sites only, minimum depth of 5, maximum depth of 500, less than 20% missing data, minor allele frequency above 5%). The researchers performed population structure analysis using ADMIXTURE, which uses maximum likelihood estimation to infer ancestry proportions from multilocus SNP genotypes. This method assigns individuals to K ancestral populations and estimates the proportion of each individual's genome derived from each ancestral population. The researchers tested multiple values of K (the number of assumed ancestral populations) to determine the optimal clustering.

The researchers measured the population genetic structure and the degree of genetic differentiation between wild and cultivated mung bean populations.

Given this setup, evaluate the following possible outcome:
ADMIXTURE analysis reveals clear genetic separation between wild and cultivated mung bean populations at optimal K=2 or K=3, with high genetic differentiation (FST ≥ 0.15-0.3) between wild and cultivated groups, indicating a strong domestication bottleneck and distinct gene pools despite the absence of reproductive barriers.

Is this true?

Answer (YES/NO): NO